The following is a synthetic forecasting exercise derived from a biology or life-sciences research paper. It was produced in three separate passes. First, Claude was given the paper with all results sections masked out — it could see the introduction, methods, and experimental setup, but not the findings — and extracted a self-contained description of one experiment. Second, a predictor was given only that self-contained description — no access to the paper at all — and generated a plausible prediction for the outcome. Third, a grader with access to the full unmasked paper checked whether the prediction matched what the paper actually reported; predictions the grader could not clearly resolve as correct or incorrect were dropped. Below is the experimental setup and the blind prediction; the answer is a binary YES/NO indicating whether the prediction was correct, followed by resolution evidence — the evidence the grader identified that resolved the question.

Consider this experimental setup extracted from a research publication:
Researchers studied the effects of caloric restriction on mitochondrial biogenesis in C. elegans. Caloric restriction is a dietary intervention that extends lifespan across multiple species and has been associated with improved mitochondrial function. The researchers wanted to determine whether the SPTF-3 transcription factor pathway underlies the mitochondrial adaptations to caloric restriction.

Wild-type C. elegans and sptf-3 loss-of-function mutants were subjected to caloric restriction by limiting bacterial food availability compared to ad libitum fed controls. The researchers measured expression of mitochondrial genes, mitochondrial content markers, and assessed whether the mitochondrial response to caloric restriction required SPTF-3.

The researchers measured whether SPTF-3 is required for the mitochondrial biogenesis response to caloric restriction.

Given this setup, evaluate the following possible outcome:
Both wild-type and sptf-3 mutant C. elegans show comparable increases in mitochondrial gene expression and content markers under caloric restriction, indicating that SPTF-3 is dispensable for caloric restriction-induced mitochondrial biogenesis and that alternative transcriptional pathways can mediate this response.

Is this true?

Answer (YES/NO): NO